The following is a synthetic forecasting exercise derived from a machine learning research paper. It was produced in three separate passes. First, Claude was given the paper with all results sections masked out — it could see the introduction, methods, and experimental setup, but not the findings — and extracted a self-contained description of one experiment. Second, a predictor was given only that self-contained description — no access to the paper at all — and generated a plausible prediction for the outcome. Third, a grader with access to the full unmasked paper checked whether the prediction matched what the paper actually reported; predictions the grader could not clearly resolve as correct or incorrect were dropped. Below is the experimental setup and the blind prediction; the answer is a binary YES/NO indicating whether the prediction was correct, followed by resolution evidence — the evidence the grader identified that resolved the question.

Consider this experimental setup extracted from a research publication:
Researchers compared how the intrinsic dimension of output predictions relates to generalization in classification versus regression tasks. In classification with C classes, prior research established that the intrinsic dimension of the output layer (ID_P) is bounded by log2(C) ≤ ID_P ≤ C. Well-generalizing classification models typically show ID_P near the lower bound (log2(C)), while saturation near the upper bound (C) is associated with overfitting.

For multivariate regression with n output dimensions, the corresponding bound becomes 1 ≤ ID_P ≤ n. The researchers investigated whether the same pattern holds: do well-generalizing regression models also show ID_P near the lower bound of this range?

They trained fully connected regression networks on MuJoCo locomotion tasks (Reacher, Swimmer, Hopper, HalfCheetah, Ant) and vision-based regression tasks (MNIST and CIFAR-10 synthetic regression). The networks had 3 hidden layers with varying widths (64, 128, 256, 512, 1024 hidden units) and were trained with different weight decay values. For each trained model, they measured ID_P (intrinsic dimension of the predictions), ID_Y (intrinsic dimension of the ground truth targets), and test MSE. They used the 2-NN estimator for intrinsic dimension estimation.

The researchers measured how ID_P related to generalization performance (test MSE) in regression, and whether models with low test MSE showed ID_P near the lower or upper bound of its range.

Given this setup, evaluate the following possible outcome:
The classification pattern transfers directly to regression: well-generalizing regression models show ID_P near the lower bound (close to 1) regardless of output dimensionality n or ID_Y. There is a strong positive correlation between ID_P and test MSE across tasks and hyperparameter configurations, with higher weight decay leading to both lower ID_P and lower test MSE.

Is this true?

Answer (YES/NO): NO